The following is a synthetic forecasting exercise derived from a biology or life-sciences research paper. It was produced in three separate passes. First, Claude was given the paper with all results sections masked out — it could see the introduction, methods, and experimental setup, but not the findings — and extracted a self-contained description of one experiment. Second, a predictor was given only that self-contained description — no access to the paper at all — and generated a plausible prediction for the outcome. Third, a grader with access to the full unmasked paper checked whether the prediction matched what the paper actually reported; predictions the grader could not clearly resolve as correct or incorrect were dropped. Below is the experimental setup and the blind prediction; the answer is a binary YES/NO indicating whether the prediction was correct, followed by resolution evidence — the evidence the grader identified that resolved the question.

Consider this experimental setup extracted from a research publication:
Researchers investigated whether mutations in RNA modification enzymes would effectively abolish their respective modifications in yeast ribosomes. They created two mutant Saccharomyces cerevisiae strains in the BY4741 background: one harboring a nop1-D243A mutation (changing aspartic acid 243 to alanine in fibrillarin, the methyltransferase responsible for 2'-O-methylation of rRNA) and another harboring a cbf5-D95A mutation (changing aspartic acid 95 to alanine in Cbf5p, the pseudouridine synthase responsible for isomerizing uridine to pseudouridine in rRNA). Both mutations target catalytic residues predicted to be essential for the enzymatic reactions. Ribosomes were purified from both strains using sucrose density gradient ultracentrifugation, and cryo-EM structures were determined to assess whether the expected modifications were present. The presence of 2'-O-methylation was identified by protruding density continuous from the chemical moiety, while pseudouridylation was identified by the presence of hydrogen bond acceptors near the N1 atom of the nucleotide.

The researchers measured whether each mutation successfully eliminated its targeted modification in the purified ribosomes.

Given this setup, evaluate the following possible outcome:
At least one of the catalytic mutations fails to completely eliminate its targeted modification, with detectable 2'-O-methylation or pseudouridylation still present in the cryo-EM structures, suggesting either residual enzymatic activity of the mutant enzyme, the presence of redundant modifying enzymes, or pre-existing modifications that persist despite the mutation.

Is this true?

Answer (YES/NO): YES